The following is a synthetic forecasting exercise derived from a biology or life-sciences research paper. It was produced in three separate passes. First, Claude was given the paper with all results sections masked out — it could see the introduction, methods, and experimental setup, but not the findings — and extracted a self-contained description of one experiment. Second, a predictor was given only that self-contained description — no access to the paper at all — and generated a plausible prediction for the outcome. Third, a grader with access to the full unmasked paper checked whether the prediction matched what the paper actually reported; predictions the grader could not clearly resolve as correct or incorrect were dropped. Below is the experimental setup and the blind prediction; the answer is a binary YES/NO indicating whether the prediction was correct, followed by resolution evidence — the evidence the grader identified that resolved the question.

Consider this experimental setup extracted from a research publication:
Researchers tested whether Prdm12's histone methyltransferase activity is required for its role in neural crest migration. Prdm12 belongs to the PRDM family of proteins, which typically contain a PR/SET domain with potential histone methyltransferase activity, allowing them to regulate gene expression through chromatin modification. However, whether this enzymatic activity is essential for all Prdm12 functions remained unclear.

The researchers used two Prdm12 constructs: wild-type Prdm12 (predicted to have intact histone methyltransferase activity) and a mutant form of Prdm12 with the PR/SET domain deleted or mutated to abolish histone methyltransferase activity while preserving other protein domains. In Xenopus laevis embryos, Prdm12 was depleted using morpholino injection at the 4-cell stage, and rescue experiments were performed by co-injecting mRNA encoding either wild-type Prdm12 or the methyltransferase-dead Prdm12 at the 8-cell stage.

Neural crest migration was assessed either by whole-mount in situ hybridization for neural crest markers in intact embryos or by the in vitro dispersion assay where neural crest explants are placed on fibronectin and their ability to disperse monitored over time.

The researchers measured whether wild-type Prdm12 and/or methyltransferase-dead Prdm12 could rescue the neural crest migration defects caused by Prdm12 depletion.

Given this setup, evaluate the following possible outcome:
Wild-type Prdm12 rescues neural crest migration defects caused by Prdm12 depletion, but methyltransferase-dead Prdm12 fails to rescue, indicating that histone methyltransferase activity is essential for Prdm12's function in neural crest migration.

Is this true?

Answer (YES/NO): NO